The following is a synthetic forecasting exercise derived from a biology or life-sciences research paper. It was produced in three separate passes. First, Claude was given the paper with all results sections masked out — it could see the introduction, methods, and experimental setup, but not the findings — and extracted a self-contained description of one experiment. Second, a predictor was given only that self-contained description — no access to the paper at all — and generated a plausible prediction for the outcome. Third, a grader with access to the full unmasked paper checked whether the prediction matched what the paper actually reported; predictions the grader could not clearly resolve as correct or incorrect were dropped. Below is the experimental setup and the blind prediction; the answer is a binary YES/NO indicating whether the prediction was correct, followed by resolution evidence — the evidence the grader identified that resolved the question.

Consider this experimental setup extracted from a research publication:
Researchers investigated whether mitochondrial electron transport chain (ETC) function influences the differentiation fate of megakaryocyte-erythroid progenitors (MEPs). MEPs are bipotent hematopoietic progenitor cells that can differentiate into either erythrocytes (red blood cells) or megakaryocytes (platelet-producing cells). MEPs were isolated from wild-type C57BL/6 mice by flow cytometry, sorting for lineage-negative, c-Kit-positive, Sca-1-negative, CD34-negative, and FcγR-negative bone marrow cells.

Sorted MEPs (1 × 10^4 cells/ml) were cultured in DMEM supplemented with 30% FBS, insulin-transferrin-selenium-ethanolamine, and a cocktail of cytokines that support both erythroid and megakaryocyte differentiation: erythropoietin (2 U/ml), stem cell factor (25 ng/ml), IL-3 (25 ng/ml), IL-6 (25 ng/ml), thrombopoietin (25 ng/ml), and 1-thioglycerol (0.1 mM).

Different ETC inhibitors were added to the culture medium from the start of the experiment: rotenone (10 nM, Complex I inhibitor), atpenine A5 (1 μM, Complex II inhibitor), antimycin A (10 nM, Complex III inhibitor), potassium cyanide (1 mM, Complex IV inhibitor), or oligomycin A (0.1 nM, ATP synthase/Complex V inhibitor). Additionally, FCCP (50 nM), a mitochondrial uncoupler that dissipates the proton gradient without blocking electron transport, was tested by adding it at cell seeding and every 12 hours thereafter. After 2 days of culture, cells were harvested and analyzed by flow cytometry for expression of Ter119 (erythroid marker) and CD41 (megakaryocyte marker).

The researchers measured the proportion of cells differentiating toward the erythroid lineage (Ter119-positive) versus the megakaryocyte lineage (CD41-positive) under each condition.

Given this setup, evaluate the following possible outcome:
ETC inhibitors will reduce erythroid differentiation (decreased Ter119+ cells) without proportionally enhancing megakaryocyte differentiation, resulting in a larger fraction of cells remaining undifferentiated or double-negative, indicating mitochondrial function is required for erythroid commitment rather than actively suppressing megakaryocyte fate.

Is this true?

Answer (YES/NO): NO